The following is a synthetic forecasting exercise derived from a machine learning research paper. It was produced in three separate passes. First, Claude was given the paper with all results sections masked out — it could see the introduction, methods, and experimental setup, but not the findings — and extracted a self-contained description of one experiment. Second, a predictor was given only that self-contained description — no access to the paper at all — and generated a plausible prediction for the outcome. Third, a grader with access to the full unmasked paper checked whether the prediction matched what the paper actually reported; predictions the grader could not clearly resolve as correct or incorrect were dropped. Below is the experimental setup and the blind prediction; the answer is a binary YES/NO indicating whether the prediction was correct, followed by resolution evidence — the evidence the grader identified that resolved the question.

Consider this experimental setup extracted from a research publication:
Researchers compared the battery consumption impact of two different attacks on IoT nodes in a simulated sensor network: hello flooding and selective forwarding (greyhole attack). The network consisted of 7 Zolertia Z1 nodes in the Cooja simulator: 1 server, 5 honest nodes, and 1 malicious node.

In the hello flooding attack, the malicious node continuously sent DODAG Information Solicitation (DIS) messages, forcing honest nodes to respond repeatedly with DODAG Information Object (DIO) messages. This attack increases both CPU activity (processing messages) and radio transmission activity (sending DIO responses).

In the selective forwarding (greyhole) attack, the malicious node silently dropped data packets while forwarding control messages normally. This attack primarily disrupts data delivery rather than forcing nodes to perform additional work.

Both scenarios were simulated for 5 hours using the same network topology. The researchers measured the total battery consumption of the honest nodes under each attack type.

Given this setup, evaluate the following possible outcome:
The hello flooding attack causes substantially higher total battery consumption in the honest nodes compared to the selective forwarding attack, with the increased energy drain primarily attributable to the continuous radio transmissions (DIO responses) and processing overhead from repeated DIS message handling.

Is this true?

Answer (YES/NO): YES